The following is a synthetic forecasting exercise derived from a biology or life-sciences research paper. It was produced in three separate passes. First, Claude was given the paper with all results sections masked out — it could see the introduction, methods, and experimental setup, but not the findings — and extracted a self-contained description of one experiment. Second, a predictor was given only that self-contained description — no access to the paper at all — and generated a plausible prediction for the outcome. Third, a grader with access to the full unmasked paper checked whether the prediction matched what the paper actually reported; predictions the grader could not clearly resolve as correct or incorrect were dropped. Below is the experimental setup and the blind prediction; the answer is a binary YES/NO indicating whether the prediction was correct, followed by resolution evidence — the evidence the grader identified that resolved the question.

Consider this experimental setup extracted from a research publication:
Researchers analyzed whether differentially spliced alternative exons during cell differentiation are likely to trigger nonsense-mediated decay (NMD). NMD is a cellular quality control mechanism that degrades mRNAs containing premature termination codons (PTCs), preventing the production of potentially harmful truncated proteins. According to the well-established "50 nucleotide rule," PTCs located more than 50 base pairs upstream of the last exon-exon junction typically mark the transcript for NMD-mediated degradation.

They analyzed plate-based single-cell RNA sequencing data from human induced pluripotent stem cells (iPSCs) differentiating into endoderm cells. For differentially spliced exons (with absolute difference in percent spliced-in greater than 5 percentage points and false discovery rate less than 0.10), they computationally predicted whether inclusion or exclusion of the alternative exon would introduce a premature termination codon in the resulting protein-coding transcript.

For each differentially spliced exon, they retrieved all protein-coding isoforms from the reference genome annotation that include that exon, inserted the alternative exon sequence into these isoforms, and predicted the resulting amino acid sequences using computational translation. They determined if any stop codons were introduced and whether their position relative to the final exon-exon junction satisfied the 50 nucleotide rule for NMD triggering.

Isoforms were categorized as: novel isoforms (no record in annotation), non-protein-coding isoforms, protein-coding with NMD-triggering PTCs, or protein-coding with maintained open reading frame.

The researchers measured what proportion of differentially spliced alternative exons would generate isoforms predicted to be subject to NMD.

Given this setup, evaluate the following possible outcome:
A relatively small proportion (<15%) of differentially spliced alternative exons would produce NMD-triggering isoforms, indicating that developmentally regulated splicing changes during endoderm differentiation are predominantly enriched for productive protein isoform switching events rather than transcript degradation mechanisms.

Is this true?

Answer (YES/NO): NO